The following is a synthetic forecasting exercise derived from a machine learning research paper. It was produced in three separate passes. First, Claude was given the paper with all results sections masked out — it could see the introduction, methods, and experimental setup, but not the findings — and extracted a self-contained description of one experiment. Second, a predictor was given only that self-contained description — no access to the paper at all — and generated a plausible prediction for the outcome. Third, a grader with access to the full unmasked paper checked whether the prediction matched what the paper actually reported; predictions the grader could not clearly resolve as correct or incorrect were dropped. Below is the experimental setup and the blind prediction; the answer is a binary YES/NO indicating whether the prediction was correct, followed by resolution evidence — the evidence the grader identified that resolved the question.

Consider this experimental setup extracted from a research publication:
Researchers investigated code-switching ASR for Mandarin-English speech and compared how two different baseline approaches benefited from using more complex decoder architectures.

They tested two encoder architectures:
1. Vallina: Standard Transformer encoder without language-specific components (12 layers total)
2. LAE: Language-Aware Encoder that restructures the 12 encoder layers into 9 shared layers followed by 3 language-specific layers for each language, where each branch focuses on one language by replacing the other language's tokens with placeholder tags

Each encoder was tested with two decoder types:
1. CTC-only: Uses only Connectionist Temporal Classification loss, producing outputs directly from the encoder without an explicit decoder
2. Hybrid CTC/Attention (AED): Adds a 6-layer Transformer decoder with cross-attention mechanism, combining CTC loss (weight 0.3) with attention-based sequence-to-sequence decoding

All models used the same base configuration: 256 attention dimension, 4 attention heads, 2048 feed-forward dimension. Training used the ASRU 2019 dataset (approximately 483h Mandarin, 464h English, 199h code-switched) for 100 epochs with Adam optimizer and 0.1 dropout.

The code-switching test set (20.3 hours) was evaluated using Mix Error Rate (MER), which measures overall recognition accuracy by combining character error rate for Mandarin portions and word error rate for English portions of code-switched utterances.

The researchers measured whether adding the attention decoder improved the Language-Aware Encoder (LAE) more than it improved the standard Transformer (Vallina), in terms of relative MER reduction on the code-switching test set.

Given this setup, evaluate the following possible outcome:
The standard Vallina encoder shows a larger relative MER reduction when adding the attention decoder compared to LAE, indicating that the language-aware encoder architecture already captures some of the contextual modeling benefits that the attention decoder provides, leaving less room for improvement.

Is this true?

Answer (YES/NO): YES